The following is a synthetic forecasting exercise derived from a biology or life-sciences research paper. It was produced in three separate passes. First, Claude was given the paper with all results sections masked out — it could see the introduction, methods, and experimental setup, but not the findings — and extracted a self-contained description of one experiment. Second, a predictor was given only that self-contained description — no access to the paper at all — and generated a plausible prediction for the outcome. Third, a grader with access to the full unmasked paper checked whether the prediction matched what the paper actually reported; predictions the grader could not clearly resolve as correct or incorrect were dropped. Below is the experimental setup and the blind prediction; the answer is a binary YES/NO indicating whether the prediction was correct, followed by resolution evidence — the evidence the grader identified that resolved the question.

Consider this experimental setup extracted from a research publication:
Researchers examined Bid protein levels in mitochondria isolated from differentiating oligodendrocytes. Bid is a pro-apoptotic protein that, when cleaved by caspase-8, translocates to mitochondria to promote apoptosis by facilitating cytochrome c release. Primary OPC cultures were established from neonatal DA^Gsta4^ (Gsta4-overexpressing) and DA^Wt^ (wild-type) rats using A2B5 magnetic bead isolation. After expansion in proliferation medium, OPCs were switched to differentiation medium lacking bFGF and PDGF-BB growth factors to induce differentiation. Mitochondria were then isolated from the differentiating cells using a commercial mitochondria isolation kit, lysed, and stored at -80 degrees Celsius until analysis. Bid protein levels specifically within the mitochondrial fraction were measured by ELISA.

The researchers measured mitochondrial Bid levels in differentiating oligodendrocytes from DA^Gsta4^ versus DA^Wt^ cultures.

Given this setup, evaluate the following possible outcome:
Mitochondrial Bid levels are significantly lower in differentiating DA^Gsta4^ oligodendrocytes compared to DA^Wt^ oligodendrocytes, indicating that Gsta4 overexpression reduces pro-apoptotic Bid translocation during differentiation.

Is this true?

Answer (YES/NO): YES